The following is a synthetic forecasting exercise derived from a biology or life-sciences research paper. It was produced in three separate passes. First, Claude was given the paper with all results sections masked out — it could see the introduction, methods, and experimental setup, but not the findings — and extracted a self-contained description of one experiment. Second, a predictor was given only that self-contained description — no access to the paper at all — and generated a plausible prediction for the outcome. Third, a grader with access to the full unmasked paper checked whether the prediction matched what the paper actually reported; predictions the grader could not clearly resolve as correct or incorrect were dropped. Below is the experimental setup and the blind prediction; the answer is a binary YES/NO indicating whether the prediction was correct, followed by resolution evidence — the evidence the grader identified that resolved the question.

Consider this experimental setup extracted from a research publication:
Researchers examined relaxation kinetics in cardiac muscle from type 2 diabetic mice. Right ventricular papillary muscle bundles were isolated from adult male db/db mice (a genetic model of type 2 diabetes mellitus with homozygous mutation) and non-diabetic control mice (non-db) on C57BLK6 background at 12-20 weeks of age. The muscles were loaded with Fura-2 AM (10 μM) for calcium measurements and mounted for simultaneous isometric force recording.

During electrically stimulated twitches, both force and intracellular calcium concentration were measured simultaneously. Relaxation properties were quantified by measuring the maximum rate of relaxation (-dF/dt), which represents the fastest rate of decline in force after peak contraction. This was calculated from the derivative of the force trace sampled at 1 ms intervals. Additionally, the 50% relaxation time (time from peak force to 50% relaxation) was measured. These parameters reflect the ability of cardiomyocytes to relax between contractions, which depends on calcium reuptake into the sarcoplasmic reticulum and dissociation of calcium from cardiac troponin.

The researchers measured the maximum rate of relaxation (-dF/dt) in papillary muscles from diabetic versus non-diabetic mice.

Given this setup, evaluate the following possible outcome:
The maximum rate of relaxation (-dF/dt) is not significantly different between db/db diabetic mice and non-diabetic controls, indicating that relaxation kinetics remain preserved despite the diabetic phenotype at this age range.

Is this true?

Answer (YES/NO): NO